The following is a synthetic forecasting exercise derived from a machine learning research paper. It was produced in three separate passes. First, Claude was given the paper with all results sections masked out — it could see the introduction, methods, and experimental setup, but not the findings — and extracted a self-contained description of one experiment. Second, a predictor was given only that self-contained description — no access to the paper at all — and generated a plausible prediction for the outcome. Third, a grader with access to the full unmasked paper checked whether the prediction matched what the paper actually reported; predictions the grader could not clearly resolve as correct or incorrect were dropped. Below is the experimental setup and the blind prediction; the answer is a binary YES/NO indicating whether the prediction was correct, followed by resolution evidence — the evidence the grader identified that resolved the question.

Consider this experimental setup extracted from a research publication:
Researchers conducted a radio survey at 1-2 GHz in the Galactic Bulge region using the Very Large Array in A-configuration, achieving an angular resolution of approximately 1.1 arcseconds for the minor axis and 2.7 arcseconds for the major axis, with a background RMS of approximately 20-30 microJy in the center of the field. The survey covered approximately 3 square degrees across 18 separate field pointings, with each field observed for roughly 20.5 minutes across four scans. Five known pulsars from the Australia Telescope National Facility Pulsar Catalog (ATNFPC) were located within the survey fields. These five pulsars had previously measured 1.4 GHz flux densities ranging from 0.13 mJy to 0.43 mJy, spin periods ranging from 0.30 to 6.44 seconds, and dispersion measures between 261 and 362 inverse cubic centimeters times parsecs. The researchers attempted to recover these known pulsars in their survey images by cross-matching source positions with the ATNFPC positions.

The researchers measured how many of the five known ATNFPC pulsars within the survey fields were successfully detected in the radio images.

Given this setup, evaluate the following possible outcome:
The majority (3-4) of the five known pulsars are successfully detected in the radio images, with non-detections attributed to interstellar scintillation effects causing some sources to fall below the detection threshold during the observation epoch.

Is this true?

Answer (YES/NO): NO